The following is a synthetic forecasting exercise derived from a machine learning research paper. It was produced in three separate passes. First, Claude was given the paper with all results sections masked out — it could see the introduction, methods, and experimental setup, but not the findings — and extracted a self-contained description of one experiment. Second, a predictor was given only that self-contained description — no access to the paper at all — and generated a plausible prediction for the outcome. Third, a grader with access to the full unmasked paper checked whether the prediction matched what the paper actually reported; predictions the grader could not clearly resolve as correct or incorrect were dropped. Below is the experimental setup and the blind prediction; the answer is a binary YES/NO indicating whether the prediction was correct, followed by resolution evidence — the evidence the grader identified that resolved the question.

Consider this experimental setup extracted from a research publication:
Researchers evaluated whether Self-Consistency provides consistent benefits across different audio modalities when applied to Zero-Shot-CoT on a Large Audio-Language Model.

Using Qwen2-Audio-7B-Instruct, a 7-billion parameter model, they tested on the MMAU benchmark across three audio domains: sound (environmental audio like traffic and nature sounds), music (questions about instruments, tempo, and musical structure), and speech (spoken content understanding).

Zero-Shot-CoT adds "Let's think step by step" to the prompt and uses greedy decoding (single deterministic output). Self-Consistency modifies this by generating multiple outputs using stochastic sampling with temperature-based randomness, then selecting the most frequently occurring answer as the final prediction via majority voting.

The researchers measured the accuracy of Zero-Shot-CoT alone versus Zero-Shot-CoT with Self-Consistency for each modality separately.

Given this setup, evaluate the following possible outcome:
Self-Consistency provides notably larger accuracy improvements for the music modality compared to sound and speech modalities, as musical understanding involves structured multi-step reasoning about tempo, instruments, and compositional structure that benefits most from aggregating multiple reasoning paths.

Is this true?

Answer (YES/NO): NO